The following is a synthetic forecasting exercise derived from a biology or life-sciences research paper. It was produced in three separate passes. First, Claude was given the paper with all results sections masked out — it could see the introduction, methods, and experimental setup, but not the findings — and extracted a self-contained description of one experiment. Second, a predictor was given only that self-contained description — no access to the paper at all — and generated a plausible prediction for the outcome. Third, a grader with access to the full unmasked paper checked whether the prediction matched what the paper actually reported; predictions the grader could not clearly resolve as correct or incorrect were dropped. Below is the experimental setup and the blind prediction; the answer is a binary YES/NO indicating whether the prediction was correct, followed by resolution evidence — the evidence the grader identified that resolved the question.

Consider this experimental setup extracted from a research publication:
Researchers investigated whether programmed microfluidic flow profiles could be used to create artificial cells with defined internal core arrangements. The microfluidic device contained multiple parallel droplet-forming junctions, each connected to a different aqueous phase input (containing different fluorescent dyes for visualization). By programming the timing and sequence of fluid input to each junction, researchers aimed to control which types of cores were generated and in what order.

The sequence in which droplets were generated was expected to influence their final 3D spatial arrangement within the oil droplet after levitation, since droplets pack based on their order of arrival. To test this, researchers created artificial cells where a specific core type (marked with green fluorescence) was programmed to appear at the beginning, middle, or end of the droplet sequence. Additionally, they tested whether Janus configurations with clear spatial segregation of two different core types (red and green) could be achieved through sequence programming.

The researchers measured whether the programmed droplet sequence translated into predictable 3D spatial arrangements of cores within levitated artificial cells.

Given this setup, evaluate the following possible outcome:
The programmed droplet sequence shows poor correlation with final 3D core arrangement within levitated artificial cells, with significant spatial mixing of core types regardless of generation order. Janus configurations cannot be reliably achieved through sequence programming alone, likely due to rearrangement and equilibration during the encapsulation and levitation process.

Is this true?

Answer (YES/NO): NO